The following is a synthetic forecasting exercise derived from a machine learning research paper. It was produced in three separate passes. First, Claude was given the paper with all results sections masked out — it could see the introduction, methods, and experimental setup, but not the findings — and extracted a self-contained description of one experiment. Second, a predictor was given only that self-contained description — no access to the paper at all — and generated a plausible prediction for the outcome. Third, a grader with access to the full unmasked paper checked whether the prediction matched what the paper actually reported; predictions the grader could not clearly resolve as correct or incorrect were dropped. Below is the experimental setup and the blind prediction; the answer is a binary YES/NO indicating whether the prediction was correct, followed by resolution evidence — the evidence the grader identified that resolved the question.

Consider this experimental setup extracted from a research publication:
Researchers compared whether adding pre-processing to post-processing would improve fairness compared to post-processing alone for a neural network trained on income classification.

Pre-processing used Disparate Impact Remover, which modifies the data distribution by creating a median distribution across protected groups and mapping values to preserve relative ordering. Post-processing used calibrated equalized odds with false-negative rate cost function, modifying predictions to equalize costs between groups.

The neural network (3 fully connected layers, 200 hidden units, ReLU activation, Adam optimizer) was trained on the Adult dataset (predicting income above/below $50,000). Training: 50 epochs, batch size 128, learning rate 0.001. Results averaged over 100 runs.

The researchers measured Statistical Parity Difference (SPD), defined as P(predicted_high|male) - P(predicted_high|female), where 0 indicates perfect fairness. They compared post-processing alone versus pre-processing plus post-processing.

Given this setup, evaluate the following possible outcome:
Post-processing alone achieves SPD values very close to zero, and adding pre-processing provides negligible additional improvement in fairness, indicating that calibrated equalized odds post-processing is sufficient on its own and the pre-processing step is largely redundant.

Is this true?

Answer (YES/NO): YES